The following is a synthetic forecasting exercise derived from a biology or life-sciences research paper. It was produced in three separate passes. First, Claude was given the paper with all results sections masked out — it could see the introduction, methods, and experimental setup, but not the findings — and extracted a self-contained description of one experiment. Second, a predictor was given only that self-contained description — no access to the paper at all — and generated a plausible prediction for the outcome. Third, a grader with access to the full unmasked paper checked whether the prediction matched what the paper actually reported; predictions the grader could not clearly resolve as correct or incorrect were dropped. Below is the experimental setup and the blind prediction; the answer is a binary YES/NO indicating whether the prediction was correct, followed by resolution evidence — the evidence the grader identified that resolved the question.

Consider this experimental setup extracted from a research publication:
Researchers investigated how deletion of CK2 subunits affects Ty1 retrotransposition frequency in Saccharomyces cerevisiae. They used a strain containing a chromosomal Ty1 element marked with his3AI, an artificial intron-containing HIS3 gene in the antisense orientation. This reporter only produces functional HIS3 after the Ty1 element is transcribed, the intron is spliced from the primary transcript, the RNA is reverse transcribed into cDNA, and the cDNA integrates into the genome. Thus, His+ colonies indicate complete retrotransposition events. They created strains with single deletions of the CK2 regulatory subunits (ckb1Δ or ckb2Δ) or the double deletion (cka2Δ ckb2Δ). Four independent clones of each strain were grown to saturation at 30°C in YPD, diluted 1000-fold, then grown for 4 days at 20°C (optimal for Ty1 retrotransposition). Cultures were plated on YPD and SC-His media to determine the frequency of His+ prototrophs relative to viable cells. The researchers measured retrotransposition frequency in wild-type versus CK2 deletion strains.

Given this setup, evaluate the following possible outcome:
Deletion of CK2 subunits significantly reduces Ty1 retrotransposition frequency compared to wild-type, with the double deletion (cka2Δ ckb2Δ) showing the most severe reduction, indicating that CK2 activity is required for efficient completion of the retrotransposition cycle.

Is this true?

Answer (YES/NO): NO